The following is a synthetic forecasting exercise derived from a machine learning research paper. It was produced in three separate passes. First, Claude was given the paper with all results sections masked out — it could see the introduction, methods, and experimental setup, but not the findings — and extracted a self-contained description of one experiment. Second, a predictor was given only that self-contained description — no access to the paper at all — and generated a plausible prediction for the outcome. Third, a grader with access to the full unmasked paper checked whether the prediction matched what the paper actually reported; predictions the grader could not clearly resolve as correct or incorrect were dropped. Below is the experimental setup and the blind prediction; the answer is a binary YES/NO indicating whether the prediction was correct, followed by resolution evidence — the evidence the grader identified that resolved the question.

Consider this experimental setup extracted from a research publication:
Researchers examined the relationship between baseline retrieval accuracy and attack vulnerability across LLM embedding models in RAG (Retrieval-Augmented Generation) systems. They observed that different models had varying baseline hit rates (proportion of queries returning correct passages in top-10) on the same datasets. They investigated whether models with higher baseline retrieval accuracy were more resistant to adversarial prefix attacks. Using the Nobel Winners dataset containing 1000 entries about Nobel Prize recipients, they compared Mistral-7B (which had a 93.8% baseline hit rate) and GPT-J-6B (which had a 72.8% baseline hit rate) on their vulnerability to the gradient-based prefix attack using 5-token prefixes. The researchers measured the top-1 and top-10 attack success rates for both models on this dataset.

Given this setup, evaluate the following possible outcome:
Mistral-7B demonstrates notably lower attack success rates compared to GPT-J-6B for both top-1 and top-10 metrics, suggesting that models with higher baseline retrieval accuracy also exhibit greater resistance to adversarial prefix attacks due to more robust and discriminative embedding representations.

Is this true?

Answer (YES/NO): NO